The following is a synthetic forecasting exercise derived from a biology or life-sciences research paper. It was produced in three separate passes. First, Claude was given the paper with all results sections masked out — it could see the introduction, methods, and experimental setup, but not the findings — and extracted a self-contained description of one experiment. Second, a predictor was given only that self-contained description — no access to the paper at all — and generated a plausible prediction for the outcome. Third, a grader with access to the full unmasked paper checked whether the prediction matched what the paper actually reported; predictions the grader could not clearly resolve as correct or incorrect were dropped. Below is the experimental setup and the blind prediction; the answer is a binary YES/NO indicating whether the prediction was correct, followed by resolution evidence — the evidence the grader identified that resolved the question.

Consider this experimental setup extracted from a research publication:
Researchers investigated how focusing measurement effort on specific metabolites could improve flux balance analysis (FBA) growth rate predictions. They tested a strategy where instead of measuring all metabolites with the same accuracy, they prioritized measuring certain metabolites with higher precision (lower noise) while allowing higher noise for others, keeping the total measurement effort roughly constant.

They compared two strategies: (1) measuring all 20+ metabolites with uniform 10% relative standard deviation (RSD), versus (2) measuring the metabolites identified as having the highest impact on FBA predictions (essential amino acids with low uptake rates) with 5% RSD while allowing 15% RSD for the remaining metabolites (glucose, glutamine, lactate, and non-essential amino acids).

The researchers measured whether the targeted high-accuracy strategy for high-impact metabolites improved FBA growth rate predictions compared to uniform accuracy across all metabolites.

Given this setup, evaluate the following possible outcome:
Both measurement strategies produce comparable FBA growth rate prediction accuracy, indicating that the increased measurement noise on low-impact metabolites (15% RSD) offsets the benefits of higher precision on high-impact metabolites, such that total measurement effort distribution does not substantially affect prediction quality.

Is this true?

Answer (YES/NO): NO